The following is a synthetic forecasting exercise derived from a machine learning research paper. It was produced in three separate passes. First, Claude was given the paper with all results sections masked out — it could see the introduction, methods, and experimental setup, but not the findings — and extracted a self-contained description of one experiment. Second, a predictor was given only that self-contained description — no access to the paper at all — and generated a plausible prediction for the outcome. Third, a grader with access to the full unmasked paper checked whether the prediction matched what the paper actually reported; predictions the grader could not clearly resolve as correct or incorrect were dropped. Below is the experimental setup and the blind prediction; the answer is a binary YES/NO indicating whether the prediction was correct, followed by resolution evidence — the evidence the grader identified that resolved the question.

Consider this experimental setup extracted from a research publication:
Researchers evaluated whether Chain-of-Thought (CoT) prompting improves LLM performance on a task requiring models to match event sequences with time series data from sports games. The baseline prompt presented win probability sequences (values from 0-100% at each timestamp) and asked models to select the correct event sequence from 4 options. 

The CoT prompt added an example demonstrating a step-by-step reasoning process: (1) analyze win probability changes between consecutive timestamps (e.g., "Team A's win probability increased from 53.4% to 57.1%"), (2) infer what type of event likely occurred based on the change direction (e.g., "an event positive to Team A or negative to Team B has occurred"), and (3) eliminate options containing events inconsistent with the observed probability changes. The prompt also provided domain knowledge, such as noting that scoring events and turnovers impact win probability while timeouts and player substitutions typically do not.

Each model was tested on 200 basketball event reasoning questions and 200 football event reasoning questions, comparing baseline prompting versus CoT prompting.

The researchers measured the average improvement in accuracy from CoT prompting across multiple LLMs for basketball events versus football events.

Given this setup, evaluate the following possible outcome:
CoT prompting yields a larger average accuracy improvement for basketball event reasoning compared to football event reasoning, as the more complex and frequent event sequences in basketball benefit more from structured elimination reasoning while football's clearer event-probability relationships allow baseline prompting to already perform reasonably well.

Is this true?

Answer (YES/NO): NO